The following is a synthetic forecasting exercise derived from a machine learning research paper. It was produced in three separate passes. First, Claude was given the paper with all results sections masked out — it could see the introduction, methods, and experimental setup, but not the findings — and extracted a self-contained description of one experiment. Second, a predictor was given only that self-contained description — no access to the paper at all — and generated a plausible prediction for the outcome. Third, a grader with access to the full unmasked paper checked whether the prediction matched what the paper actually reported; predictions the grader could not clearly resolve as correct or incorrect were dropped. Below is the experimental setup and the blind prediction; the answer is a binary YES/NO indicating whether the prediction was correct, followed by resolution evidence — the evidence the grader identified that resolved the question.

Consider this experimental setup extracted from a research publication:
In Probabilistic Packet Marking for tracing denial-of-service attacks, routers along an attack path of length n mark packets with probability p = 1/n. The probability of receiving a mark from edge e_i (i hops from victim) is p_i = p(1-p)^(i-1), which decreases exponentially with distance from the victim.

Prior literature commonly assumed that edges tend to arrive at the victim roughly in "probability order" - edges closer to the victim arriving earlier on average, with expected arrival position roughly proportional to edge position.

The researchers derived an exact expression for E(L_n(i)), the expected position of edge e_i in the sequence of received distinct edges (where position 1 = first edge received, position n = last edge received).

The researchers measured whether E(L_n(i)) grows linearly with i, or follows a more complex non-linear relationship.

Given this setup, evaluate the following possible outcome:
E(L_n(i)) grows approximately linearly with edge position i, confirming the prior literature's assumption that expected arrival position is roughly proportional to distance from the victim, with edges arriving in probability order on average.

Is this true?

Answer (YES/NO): NO